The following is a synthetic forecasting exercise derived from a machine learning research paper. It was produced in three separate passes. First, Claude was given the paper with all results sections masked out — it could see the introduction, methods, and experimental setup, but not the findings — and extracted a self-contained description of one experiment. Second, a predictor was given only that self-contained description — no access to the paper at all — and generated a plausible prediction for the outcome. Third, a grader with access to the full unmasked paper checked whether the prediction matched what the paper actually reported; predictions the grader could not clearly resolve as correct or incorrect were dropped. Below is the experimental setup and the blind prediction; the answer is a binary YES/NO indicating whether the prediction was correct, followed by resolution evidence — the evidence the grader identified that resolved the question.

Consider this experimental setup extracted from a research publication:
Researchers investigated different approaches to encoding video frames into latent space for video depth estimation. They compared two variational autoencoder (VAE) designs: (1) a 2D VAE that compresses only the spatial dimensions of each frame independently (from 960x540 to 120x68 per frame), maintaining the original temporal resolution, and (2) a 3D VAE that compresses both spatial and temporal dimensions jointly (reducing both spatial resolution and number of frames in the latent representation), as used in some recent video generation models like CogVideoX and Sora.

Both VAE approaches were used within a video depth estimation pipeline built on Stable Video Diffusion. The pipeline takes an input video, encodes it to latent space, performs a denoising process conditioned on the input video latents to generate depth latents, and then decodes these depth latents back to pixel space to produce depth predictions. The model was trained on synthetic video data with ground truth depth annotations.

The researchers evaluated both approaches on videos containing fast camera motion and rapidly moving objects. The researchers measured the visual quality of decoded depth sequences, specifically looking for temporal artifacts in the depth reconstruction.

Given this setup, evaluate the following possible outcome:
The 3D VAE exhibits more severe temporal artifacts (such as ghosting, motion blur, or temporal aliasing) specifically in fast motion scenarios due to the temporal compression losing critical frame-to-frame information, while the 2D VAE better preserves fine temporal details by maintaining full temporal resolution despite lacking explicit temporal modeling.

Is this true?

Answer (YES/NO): YES